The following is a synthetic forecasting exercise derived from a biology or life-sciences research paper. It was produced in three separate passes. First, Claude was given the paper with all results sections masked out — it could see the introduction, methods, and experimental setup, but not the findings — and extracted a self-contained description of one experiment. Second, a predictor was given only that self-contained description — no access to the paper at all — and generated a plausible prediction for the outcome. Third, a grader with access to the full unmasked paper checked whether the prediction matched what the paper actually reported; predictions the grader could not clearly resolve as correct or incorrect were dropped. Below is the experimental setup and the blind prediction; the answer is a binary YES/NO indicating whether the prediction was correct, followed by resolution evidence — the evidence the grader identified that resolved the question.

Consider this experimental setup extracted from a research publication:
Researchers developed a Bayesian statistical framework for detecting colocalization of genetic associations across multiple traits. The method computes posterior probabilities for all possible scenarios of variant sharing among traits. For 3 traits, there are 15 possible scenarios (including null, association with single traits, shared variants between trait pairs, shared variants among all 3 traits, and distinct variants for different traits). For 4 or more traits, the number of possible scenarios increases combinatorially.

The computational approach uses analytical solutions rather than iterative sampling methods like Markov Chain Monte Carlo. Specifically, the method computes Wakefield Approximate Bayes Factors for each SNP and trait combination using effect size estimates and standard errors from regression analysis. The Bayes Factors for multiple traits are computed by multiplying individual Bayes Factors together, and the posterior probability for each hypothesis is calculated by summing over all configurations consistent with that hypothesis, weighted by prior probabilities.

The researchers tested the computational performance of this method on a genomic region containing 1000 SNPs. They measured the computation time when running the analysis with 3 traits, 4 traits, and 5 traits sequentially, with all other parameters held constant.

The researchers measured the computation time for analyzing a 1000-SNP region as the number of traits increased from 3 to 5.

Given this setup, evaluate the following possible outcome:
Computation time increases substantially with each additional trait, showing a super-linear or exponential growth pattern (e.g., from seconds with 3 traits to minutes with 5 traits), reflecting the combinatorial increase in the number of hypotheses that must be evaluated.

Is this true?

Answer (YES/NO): YES